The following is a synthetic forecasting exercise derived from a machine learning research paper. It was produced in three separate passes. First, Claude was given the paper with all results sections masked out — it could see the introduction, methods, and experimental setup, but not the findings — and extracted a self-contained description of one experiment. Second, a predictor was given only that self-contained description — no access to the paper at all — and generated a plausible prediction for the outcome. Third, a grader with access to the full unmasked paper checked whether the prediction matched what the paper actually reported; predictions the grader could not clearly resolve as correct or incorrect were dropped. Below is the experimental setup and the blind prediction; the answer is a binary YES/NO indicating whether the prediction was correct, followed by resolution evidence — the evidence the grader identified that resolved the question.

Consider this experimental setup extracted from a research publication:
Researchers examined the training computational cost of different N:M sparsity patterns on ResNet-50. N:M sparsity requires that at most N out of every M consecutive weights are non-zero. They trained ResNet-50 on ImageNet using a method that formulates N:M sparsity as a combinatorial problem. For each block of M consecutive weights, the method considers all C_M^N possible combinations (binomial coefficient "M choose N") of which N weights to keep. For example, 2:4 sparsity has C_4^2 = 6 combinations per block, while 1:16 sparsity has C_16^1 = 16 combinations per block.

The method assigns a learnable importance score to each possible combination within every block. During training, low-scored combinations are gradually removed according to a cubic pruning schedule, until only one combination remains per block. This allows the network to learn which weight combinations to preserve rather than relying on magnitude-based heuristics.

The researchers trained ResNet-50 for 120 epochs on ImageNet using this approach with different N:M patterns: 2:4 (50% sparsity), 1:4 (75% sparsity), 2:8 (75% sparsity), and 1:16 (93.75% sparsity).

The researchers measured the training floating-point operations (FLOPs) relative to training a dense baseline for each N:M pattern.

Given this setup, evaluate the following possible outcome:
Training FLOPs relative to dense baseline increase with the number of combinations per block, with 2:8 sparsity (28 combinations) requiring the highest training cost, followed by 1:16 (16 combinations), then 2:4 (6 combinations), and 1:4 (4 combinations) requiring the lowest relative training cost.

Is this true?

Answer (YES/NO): NO